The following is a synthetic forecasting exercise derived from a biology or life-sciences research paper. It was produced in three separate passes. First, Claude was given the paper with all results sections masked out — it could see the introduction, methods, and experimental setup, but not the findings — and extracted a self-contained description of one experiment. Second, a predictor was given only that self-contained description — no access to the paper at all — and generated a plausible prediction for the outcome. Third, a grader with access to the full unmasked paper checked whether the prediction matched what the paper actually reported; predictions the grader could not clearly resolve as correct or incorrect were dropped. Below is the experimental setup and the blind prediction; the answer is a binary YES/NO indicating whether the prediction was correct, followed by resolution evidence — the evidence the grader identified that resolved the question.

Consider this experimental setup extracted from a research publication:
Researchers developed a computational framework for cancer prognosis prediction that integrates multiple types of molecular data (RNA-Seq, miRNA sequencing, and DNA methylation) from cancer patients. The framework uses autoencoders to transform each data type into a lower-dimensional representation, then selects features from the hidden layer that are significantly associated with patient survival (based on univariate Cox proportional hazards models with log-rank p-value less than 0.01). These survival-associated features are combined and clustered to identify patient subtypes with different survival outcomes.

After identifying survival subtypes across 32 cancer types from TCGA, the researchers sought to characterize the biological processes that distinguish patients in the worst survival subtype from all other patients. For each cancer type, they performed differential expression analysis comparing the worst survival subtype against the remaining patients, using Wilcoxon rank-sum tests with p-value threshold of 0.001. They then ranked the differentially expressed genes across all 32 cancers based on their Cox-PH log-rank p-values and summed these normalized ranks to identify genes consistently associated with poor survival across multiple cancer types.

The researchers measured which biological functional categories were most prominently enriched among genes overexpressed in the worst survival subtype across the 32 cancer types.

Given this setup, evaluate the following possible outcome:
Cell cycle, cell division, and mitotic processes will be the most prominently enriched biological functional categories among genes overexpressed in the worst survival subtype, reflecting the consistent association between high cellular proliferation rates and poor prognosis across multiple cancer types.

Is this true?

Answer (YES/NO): YES